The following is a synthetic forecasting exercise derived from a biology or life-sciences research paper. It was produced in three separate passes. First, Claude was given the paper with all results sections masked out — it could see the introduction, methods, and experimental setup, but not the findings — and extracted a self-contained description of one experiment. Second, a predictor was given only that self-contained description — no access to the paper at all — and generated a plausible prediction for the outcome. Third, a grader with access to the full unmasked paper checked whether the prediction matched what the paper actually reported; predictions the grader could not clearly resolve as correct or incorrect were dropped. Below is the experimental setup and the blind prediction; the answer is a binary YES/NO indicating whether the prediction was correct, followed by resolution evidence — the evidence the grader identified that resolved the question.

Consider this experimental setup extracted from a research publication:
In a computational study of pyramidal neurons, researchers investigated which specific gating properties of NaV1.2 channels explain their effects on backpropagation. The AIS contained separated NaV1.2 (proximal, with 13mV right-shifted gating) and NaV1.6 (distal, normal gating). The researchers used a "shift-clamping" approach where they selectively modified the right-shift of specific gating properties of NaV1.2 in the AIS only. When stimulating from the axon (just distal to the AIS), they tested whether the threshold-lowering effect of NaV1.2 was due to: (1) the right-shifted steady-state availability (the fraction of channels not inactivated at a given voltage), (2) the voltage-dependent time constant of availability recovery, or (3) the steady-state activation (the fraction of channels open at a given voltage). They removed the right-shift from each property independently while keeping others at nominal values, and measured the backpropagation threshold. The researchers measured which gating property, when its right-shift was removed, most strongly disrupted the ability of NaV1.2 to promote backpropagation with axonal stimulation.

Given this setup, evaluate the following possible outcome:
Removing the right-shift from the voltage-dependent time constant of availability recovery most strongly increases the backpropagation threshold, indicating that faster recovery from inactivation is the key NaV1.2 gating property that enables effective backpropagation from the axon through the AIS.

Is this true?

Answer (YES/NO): YES